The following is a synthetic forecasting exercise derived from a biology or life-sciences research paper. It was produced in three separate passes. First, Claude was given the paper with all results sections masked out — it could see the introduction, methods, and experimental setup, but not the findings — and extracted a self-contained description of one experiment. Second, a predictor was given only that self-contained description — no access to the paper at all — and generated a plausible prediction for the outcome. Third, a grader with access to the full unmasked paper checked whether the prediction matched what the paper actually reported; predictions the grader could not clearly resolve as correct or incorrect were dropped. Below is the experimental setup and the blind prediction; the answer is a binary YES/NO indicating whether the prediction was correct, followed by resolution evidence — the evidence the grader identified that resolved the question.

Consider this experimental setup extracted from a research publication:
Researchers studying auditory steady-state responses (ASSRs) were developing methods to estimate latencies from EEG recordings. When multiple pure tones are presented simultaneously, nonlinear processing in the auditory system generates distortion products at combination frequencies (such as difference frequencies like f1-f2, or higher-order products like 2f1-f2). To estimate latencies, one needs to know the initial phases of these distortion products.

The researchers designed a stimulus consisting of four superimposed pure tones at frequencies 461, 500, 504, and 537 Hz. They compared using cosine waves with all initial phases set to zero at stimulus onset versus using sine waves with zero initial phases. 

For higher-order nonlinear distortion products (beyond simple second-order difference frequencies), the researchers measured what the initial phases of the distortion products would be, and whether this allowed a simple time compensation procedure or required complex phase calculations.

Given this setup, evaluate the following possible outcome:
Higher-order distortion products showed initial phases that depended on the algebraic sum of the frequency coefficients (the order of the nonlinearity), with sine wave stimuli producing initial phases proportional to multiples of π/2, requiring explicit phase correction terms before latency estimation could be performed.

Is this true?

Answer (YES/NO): YES